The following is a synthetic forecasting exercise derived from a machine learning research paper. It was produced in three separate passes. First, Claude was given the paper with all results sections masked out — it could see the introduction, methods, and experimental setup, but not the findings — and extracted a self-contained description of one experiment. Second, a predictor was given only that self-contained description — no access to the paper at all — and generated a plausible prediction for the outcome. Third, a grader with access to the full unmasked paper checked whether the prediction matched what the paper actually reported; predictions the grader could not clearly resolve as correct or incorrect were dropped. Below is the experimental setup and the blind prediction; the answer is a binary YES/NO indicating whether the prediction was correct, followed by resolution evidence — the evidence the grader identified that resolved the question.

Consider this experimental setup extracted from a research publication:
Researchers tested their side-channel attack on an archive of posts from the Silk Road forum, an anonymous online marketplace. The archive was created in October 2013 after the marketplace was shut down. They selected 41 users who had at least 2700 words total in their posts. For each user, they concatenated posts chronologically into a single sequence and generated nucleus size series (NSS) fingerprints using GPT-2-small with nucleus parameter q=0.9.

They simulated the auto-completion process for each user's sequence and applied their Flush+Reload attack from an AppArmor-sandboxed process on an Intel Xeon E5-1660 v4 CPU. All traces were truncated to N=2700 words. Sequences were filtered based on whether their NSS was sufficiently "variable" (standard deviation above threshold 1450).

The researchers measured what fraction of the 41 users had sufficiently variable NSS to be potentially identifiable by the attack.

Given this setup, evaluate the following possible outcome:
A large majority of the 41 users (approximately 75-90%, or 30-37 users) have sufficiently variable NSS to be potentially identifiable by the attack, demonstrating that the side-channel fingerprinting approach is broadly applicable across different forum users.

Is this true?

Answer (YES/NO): NO